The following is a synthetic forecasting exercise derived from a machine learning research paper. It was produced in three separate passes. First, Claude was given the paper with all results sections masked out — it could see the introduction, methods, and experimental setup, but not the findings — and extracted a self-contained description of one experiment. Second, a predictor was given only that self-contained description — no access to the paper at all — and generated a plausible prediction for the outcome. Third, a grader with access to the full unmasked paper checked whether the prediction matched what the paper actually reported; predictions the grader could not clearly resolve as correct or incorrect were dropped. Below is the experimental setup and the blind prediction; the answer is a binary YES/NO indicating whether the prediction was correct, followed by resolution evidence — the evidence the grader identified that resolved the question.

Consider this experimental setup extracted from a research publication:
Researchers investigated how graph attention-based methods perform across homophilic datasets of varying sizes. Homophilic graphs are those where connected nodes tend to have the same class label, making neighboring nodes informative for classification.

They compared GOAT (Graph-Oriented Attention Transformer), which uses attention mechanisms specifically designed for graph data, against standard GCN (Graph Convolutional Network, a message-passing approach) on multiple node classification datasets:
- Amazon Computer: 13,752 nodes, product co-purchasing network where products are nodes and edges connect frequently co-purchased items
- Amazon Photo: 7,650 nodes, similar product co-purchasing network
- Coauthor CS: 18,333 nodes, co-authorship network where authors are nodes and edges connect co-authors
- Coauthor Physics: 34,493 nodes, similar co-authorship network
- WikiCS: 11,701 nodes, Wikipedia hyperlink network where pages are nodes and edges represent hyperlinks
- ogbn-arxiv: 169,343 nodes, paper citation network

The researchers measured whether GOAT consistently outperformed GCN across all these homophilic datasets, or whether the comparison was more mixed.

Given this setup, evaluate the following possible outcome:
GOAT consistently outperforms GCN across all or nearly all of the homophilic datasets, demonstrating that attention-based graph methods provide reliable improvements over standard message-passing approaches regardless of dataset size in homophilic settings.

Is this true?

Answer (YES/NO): YES